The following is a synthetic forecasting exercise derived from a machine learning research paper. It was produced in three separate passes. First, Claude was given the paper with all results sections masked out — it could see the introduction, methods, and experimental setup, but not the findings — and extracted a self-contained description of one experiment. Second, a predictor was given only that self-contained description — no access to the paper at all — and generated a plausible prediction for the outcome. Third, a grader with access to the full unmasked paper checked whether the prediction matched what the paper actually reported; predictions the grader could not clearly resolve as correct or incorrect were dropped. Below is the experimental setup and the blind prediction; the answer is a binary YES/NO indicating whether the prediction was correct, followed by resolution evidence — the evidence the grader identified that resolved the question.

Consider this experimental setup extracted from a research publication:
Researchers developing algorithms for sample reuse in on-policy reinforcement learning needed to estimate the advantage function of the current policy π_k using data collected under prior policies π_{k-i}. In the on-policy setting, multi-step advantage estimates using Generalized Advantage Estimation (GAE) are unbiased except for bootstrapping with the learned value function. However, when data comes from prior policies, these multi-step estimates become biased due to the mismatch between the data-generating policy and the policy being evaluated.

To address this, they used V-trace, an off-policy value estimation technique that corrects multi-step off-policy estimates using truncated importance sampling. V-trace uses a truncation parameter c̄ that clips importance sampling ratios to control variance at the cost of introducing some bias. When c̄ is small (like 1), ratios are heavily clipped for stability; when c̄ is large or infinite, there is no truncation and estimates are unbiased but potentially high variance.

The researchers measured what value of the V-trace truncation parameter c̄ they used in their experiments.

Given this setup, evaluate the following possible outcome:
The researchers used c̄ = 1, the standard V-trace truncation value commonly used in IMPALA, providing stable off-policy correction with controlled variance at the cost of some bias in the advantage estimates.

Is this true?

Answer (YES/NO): YES